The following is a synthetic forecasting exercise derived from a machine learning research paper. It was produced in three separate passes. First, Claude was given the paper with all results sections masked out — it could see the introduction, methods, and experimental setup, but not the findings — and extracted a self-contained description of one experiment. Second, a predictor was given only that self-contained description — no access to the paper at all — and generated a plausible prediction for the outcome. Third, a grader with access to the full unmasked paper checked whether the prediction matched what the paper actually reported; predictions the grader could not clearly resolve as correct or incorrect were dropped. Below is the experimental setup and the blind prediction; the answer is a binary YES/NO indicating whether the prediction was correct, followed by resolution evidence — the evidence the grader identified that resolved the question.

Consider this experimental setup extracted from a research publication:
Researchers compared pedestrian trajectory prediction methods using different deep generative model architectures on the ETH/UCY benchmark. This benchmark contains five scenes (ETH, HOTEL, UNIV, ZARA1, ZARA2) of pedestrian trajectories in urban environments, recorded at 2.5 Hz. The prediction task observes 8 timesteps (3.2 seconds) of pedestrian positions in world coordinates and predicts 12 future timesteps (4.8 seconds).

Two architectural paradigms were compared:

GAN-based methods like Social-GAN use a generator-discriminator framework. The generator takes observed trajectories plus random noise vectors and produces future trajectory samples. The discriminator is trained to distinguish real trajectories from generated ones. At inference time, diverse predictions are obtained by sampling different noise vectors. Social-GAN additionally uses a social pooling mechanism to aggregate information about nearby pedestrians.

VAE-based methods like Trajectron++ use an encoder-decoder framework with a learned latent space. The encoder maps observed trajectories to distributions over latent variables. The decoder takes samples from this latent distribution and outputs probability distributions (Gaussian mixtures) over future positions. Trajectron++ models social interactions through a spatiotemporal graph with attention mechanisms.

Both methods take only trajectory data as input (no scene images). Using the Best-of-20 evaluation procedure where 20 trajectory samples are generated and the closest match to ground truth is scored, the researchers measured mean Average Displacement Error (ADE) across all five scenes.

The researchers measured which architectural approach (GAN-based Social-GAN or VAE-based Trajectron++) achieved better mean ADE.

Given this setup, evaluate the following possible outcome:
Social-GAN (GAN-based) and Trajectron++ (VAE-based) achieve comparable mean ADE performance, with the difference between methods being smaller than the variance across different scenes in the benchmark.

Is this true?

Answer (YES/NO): NO